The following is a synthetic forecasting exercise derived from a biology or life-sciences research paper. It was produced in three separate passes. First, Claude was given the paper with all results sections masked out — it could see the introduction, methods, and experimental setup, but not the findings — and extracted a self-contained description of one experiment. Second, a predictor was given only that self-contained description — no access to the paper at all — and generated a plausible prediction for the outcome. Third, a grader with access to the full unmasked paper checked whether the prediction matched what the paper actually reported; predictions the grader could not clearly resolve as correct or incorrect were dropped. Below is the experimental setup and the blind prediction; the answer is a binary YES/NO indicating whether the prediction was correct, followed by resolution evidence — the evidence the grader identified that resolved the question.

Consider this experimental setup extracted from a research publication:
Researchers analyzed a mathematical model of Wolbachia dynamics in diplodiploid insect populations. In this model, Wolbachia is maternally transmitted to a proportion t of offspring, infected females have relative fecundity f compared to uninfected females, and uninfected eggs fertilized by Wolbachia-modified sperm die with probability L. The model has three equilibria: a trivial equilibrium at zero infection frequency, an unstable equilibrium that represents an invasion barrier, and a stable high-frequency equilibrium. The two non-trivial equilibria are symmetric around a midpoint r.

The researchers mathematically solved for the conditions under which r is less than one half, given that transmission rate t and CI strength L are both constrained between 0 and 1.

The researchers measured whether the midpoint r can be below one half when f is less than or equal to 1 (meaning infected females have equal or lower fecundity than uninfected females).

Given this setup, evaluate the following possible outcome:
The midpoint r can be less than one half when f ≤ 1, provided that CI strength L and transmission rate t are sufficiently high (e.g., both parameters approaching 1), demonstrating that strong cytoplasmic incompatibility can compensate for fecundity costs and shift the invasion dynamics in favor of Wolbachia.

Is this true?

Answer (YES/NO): NO